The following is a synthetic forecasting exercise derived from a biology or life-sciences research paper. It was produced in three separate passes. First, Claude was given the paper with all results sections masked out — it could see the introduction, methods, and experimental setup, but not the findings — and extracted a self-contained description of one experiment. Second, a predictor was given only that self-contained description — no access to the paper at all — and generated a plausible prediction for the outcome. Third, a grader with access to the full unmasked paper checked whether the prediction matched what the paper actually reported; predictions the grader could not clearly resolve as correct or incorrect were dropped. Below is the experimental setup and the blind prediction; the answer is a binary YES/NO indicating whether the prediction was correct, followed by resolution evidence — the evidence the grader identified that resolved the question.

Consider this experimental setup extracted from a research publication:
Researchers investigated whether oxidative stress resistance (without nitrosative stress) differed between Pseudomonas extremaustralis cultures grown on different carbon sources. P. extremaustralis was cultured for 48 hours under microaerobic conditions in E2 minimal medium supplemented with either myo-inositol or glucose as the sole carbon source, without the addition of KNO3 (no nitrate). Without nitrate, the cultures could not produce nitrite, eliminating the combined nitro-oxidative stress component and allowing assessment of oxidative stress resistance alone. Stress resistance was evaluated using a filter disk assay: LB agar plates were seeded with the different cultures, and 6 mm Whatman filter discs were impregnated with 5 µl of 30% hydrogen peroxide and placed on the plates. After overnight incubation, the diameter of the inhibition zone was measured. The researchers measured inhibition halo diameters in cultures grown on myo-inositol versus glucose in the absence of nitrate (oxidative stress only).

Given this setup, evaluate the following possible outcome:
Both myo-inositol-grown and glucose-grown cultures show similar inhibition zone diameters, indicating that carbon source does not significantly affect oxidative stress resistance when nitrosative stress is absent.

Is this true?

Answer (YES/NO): YES